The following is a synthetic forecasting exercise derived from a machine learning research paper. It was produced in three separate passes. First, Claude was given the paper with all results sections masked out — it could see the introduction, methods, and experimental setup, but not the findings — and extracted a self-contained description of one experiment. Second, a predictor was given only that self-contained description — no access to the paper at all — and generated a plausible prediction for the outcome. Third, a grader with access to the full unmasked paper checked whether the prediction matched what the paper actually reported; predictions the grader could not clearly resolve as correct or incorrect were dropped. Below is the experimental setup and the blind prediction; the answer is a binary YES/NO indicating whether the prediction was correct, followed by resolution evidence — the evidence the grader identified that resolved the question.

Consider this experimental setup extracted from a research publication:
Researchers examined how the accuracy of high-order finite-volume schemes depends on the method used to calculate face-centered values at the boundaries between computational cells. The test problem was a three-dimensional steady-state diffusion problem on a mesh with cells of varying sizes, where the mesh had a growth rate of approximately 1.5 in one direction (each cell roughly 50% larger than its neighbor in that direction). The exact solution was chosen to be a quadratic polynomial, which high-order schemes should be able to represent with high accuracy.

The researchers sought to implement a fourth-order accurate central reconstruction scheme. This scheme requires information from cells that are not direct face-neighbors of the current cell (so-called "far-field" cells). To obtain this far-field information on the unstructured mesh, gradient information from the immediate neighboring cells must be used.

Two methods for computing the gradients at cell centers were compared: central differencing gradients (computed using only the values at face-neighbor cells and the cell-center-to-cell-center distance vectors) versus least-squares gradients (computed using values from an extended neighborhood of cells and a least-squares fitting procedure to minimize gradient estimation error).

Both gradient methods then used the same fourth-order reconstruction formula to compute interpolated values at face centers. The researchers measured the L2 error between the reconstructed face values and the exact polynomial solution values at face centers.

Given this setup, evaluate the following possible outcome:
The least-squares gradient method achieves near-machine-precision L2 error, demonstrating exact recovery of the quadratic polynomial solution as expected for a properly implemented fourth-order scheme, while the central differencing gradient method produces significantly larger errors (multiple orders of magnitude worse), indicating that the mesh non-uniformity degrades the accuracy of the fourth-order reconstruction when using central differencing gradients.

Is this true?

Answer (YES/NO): NO